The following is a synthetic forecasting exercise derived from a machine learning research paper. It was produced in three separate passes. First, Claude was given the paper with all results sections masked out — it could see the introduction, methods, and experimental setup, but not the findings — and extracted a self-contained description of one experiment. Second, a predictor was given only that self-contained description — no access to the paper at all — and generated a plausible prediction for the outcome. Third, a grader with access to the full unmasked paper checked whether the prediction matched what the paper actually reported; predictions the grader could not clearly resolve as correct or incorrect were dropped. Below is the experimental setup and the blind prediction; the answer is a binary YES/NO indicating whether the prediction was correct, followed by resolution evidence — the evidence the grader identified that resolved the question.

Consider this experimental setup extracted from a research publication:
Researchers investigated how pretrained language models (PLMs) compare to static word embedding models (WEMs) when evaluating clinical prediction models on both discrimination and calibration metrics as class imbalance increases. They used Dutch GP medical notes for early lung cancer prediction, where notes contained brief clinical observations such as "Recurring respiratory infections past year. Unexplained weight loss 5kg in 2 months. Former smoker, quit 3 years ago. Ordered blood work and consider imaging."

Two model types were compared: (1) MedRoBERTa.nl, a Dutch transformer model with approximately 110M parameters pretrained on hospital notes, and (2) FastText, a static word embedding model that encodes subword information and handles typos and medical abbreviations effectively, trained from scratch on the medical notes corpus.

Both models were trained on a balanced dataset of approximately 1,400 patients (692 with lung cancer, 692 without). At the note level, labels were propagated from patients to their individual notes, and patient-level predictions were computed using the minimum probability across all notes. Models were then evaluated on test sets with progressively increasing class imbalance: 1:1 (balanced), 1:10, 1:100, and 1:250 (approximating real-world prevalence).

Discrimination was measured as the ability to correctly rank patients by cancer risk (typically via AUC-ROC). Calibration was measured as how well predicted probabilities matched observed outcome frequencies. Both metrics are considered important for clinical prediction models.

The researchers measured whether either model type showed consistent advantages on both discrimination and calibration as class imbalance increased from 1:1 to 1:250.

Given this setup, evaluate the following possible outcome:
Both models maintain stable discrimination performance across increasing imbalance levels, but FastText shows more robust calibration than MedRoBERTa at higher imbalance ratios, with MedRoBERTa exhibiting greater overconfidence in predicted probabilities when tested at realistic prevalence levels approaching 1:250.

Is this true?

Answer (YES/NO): NO